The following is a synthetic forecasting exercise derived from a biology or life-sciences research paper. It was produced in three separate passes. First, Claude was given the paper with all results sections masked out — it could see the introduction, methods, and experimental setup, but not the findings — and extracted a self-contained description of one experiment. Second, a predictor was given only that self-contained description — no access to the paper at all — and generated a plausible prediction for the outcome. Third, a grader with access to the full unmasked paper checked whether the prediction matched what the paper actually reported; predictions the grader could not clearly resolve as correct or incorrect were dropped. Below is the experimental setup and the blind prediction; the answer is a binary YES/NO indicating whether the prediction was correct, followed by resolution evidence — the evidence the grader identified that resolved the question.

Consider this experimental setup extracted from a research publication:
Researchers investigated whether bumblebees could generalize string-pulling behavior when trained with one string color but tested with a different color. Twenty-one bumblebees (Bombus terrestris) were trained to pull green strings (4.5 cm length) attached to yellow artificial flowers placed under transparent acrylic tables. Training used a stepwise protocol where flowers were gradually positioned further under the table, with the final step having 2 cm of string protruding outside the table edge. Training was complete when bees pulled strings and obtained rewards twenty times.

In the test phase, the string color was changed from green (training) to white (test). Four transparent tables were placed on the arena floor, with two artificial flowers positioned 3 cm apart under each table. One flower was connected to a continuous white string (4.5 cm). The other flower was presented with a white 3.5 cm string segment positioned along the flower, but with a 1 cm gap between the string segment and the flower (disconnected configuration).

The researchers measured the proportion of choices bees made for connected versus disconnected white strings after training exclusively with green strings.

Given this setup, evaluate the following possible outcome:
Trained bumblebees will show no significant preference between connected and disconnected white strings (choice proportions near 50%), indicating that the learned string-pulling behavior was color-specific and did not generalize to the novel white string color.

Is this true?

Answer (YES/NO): NO